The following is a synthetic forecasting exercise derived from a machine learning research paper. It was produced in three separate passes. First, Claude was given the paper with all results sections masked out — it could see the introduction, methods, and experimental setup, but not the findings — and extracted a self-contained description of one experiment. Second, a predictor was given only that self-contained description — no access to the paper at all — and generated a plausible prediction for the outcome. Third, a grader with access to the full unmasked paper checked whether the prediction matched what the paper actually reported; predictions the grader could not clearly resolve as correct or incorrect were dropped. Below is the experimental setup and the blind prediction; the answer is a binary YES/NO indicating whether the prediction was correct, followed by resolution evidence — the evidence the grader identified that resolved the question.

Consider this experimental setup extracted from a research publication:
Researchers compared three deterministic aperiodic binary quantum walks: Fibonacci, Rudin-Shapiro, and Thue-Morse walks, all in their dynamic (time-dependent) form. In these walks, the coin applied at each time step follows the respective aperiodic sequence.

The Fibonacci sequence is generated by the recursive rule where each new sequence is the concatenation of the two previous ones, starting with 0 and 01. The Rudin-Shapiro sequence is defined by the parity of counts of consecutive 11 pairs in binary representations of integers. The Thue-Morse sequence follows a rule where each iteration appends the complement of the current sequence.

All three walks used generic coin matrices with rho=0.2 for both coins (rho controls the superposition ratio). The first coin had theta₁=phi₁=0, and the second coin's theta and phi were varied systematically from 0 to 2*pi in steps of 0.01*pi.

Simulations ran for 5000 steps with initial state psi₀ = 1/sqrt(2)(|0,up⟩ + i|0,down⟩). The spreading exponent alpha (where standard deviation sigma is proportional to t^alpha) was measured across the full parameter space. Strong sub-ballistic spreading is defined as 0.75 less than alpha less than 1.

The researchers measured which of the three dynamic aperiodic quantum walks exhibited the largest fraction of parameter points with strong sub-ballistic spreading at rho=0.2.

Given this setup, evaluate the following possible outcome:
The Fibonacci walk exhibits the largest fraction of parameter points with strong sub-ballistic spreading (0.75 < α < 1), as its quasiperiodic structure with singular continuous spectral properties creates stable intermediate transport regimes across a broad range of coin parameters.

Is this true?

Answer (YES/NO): NO